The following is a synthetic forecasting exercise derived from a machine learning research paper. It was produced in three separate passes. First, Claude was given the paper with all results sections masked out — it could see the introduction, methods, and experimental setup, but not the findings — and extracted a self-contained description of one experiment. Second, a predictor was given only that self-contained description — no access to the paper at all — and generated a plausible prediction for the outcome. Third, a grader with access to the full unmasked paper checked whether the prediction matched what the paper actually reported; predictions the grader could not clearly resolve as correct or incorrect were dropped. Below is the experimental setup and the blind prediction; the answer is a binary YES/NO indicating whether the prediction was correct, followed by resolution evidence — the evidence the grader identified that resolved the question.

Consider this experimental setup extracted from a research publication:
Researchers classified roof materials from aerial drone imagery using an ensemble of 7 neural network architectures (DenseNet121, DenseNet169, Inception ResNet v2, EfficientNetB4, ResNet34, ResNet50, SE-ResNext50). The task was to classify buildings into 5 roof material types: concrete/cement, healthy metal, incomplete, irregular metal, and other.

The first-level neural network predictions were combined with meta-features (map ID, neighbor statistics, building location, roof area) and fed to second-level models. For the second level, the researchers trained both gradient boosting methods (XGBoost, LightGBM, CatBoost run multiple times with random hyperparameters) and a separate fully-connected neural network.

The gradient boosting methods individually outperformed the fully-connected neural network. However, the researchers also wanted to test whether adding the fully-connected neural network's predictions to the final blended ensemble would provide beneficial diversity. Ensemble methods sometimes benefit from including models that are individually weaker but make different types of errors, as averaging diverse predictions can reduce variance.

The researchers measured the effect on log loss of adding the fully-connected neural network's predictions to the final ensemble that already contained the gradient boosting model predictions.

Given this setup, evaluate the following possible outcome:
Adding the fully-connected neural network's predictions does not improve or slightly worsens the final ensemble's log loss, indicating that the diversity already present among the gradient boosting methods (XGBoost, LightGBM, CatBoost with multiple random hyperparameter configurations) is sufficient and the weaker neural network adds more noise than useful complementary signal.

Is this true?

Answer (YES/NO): YES